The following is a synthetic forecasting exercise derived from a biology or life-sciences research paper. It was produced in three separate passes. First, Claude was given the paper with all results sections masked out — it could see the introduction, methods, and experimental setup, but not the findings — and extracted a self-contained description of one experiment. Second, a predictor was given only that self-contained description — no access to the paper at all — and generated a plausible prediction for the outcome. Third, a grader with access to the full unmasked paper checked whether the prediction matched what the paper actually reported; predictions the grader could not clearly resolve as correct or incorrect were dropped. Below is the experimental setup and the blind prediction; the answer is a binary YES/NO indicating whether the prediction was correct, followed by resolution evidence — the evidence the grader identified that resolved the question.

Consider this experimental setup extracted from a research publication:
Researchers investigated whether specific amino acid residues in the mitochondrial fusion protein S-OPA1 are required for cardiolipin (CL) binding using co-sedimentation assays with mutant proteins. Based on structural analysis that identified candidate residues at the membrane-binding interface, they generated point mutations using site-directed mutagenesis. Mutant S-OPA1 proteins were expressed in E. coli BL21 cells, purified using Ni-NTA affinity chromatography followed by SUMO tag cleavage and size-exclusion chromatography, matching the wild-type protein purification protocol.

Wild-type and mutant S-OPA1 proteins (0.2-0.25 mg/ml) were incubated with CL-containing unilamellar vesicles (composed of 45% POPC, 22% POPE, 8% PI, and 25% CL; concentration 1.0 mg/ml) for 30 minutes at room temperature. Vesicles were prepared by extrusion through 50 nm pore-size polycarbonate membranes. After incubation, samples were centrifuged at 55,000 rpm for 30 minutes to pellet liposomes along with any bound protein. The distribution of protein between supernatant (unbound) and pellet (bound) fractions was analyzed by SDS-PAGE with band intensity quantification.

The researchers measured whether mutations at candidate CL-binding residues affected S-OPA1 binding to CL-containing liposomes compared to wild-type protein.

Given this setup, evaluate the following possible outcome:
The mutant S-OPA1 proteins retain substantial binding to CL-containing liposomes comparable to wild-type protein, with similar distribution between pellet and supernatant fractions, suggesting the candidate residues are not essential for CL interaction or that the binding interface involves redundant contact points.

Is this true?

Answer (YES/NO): NO